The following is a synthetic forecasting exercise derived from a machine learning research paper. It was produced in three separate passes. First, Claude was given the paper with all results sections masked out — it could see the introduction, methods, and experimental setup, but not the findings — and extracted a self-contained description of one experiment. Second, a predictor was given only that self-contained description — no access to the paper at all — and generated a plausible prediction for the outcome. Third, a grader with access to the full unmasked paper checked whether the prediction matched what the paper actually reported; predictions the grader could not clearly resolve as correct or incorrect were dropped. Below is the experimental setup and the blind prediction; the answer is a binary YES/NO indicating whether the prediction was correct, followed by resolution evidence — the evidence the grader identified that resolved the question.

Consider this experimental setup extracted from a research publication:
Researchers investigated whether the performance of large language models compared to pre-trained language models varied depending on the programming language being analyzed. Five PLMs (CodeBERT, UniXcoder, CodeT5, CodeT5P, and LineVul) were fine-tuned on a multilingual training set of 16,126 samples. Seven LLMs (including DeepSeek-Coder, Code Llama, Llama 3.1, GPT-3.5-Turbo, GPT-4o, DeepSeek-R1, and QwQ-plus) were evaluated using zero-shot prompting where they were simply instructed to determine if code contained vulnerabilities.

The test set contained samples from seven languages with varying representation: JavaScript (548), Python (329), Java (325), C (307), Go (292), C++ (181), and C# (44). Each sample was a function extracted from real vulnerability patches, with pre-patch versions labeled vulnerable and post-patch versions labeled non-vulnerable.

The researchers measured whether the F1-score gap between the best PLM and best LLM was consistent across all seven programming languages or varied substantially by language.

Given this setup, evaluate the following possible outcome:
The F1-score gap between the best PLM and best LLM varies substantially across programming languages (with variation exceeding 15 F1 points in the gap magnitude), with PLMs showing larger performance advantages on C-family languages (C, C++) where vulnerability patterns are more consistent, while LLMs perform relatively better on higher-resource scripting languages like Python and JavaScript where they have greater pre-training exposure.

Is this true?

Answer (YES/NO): NO